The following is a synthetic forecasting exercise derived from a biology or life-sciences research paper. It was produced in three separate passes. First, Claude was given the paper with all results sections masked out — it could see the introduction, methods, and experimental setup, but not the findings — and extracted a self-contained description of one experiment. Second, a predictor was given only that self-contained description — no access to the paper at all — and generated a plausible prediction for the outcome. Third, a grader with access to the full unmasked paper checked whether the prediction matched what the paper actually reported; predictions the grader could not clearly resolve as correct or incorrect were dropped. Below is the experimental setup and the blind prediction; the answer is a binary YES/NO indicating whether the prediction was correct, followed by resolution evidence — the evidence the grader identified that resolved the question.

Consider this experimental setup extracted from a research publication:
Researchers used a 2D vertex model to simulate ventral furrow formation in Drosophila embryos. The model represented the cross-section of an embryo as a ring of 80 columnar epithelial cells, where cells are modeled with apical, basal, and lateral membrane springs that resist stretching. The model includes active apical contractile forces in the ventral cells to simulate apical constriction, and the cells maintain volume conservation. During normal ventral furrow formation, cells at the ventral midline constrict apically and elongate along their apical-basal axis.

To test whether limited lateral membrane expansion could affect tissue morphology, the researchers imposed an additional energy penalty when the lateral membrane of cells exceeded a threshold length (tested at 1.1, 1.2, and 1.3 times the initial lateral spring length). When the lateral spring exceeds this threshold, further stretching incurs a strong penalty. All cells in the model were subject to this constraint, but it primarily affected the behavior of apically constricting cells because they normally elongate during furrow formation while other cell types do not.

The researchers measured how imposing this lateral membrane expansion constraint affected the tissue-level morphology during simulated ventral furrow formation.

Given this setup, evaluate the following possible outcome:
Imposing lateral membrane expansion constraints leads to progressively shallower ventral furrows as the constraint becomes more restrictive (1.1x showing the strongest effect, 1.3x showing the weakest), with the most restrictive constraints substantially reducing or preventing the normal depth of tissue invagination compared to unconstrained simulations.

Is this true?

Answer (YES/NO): NO